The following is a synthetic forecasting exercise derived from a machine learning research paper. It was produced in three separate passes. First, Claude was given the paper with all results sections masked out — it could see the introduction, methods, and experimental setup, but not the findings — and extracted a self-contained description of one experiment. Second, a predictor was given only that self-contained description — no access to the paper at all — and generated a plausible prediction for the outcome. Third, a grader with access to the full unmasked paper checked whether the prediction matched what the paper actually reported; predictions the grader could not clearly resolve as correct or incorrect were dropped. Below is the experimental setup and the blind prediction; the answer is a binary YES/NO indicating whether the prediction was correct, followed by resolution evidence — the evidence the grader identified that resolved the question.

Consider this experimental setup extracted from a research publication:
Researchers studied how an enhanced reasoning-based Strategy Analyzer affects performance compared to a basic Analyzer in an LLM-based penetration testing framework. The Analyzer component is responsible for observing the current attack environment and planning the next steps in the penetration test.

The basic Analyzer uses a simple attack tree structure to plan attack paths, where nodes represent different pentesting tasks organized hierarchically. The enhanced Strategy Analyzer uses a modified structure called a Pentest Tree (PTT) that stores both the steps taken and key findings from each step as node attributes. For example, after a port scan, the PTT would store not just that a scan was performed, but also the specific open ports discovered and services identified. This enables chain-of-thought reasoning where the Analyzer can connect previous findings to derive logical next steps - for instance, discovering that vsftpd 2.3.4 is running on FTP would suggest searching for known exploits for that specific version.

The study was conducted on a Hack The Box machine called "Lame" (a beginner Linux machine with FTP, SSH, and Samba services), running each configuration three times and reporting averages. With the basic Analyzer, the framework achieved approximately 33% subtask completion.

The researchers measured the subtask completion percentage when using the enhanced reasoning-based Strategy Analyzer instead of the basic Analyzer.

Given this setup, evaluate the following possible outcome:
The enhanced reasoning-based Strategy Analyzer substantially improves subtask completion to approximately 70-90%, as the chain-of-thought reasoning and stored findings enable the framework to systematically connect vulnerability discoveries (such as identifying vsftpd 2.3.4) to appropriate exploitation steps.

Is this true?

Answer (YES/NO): NO